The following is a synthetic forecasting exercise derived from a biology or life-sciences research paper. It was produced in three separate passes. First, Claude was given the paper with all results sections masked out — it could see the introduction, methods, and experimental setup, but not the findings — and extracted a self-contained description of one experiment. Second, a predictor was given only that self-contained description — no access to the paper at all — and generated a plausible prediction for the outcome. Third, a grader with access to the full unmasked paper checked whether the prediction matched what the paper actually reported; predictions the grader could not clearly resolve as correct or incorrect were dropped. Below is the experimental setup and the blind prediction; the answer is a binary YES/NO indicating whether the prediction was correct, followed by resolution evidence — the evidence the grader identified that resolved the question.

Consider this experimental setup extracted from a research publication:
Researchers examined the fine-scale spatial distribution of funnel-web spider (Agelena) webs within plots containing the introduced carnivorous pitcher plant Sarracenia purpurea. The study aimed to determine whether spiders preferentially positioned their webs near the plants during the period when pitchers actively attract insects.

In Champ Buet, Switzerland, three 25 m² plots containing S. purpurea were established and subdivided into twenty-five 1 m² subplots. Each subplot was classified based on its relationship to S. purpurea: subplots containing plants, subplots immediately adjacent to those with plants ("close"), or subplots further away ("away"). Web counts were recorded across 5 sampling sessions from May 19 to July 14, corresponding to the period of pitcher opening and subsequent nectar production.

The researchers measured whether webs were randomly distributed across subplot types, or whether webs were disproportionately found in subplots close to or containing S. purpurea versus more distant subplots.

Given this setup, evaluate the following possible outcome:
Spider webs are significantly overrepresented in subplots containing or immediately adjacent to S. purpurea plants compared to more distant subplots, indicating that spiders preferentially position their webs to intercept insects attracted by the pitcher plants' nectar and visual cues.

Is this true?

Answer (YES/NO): YES